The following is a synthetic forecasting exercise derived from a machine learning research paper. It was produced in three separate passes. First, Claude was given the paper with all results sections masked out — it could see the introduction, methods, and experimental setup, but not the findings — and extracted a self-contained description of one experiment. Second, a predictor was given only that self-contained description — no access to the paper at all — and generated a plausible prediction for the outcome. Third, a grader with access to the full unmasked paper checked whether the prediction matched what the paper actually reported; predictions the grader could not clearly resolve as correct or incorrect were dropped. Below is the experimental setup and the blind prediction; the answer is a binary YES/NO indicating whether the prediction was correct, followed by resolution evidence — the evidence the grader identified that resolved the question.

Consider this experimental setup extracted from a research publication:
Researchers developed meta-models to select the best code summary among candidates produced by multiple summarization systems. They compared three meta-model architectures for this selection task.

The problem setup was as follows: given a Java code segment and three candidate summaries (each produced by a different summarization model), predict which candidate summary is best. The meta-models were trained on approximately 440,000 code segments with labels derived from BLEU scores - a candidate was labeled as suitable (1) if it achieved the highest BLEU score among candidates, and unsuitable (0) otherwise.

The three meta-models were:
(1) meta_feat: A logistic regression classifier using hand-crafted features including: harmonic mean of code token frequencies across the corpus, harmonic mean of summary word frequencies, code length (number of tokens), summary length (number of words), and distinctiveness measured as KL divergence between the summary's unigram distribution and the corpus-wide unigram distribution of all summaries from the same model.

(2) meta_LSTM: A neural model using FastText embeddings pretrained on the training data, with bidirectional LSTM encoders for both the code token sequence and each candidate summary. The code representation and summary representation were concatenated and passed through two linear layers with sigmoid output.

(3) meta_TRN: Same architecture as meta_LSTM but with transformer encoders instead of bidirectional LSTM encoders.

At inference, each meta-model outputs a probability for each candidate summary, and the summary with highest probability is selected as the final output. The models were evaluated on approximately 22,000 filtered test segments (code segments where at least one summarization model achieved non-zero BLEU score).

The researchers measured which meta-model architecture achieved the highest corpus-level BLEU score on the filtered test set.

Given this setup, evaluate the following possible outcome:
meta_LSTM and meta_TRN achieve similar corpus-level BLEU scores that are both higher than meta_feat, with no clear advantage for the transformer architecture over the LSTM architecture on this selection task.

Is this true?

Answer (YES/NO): NO